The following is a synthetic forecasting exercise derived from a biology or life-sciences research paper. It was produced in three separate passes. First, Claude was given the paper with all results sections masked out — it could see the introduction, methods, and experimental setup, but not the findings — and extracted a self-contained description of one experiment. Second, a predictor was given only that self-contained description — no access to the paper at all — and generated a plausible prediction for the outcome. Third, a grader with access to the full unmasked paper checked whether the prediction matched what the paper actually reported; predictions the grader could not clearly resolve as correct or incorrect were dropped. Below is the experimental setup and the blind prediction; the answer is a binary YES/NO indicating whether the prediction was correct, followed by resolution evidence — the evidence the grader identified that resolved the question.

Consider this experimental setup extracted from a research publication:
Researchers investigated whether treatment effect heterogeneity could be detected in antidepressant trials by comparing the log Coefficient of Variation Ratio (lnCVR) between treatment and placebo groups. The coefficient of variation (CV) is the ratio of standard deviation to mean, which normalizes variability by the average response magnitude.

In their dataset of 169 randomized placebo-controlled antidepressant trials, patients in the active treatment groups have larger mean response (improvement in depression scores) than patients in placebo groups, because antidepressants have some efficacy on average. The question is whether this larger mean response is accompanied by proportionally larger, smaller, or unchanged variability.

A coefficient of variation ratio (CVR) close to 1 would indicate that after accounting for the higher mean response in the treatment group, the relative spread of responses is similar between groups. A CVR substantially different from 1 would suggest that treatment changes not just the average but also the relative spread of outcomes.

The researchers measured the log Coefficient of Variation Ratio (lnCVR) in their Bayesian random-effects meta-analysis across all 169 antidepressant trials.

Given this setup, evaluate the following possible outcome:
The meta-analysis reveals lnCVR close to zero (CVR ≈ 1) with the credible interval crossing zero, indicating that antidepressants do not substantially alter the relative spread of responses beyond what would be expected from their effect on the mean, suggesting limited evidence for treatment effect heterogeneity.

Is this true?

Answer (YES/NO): NO